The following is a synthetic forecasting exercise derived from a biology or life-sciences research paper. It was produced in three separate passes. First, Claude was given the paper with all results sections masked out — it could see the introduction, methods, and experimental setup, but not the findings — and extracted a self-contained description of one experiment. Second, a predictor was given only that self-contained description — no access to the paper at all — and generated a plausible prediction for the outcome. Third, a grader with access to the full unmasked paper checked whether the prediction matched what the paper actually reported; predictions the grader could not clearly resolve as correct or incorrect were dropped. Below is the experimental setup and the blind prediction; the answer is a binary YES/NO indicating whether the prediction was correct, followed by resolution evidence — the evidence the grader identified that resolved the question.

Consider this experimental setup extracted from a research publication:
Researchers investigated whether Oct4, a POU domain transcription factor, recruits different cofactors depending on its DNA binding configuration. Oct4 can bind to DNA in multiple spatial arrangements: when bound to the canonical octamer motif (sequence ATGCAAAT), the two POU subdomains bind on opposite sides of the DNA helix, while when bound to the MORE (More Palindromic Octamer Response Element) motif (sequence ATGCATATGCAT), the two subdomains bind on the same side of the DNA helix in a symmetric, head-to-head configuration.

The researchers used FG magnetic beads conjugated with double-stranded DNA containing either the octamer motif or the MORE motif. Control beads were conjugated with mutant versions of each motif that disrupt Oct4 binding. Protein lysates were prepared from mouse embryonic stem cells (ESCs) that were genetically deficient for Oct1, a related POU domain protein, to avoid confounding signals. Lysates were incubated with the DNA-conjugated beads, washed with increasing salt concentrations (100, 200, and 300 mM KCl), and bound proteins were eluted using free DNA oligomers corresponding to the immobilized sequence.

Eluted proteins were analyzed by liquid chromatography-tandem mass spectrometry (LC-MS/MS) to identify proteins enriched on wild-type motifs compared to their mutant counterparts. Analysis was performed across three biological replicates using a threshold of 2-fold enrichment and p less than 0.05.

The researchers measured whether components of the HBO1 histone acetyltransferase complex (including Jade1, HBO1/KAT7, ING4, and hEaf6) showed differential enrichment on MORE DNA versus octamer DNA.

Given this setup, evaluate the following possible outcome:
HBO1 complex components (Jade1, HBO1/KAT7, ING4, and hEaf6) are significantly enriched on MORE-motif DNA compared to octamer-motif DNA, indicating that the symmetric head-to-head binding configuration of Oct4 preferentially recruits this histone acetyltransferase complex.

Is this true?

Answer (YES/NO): NO